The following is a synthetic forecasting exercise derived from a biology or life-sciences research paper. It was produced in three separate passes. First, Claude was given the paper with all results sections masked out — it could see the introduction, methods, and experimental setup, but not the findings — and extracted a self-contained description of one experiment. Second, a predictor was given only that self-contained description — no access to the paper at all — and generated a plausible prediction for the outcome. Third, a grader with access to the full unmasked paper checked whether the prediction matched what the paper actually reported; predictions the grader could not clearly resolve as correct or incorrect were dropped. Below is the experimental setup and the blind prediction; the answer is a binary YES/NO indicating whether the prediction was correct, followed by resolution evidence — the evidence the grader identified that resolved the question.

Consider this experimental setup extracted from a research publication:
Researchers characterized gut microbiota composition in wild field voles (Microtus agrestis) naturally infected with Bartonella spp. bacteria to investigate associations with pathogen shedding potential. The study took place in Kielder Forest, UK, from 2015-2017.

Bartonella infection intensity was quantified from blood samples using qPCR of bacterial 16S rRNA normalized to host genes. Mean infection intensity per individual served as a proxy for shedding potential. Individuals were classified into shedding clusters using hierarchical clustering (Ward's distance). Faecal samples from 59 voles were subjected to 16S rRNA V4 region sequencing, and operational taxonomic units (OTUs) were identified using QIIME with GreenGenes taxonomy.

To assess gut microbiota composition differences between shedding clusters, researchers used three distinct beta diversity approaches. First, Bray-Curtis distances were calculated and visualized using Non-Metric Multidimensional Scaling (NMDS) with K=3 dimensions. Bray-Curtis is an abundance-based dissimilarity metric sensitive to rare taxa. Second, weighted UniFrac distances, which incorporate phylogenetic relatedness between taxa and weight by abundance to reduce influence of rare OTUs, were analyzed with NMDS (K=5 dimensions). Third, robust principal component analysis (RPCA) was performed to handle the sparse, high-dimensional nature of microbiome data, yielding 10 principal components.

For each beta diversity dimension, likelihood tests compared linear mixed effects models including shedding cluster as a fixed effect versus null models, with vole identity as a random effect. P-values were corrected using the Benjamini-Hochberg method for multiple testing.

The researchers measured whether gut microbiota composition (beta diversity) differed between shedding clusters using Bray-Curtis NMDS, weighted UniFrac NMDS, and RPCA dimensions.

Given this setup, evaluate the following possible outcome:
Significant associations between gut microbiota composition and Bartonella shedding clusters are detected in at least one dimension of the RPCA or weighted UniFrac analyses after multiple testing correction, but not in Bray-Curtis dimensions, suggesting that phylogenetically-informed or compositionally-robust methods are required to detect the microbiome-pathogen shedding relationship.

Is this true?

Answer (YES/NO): NO